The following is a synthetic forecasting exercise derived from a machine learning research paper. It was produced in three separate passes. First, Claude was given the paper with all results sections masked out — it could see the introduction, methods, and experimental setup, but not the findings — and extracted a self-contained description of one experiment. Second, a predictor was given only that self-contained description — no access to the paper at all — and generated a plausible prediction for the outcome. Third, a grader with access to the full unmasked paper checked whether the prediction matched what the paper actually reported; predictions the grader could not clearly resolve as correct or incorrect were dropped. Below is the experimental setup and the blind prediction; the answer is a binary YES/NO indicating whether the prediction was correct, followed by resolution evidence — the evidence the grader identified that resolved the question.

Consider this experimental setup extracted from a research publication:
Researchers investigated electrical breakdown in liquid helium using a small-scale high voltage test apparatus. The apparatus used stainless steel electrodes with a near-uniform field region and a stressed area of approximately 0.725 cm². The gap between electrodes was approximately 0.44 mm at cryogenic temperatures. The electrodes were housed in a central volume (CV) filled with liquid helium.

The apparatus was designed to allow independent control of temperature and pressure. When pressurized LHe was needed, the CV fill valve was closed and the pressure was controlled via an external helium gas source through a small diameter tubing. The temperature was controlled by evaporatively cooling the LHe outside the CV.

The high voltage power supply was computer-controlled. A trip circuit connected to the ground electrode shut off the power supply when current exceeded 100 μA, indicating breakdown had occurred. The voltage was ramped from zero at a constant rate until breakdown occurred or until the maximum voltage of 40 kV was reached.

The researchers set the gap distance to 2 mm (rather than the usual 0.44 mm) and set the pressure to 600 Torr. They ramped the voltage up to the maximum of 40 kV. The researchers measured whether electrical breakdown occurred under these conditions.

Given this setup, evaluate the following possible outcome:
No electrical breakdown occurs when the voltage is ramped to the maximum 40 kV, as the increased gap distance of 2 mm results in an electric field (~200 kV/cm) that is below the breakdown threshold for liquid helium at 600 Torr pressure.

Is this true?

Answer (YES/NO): YES